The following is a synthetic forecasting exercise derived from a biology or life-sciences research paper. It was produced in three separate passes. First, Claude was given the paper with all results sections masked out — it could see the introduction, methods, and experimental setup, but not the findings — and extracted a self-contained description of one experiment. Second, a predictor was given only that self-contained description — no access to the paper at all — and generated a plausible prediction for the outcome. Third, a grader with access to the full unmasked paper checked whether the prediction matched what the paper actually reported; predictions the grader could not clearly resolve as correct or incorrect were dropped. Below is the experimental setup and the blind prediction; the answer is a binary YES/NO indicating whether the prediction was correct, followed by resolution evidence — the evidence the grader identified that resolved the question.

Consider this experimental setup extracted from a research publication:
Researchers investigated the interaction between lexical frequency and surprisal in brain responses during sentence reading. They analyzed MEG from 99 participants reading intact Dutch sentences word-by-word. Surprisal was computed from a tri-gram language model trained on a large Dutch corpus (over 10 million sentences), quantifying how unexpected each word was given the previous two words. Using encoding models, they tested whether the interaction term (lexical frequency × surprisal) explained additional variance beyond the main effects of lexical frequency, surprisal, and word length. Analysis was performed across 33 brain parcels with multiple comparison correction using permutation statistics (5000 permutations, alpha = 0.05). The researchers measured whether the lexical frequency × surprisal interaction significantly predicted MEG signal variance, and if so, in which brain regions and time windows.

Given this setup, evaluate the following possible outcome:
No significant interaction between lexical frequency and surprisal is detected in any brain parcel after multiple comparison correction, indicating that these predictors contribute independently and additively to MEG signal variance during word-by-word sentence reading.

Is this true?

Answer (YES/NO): NO